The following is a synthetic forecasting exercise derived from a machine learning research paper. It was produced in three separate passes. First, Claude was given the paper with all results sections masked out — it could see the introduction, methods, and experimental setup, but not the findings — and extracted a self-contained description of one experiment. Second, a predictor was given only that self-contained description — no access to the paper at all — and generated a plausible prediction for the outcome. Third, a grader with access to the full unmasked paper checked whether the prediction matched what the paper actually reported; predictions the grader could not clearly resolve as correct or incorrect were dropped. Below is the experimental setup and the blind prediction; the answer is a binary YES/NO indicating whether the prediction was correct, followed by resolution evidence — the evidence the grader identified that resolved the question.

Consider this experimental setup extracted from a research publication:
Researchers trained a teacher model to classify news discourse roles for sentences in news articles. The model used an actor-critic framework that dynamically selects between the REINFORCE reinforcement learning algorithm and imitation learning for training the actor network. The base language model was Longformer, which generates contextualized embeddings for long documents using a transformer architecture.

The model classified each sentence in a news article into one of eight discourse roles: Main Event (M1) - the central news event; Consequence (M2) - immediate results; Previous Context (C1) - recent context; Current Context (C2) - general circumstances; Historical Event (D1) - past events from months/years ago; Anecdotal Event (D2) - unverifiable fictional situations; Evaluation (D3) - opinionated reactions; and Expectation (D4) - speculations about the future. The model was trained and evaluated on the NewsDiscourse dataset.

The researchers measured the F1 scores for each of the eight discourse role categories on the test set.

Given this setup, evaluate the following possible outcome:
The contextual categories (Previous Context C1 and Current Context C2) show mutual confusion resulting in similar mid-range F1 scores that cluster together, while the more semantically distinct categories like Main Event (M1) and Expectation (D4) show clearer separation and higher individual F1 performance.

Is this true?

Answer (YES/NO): NO